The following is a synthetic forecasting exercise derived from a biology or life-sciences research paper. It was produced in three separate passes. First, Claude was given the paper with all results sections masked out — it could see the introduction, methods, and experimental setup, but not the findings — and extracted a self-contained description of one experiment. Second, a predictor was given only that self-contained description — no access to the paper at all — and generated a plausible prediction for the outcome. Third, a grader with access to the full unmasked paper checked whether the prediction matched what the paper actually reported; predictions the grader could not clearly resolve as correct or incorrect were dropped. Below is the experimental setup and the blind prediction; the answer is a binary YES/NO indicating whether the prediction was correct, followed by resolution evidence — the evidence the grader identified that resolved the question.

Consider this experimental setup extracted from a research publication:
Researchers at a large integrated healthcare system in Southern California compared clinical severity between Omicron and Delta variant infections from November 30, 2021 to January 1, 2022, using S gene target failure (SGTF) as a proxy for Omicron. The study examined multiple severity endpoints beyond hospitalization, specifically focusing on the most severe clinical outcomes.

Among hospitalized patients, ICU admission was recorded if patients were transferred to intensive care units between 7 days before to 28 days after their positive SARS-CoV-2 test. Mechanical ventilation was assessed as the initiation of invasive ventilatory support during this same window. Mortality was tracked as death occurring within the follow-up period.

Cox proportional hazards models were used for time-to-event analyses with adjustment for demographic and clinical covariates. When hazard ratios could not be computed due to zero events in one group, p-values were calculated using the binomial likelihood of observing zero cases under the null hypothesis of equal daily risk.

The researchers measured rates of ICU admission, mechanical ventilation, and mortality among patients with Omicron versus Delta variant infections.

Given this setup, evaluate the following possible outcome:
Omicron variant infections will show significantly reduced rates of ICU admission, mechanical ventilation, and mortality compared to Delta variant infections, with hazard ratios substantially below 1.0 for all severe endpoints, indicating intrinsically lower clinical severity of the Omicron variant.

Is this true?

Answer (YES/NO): YES